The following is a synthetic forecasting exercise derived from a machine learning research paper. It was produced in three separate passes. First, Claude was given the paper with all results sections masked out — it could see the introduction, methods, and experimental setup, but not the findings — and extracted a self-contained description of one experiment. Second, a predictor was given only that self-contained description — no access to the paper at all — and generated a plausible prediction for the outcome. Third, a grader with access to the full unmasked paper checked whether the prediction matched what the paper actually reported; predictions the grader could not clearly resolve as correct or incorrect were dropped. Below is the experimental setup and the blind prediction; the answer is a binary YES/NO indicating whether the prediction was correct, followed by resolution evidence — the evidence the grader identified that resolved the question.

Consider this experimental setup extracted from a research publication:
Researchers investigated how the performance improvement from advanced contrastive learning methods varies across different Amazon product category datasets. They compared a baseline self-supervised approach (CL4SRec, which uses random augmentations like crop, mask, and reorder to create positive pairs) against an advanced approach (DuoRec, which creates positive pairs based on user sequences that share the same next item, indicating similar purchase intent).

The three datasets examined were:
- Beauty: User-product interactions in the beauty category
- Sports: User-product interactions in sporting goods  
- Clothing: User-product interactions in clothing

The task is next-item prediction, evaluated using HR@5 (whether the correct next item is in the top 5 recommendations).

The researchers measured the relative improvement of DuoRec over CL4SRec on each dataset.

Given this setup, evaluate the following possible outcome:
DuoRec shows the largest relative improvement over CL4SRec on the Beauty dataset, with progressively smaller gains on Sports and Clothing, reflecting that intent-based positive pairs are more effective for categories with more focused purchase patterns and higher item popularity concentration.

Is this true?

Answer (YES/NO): YES